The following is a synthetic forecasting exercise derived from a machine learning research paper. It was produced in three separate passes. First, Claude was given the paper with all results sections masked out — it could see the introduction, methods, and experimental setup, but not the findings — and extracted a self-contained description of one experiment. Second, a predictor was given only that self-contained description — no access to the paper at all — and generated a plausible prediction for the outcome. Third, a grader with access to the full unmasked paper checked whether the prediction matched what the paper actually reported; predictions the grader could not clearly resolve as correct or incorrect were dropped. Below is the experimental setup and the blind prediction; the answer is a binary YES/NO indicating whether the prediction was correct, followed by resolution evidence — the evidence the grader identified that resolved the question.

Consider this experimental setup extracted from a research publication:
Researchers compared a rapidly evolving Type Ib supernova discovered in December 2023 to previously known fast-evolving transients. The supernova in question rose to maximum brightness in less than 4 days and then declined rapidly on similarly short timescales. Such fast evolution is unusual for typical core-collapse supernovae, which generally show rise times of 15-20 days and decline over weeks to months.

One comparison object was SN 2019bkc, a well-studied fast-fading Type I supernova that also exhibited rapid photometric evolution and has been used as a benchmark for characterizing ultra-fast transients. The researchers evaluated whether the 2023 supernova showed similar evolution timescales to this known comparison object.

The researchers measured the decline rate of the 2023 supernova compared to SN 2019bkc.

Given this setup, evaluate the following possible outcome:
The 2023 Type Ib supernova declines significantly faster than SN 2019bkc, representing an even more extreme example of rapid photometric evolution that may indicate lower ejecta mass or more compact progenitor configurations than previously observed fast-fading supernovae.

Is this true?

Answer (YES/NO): NO